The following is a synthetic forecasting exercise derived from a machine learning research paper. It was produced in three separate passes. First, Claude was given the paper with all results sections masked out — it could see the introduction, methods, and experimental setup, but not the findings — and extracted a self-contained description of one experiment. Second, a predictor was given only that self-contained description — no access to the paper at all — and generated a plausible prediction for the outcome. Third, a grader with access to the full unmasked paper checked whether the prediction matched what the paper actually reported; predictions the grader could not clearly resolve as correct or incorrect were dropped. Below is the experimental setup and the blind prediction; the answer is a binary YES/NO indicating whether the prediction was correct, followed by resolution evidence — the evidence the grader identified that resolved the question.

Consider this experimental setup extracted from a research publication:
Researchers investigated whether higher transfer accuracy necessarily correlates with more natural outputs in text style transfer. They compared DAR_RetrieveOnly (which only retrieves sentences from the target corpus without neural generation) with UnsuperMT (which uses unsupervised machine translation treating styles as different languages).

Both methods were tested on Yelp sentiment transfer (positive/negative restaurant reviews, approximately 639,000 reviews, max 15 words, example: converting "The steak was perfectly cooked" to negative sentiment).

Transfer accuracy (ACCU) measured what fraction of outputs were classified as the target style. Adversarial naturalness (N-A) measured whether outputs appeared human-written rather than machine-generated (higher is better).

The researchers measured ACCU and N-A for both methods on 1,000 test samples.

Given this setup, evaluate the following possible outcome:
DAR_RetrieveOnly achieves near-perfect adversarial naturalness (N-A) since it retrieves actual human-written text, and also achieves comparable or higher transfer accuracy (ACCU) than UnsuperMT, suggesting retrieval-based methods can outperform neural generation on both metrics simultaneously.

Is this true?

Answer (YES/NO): NO